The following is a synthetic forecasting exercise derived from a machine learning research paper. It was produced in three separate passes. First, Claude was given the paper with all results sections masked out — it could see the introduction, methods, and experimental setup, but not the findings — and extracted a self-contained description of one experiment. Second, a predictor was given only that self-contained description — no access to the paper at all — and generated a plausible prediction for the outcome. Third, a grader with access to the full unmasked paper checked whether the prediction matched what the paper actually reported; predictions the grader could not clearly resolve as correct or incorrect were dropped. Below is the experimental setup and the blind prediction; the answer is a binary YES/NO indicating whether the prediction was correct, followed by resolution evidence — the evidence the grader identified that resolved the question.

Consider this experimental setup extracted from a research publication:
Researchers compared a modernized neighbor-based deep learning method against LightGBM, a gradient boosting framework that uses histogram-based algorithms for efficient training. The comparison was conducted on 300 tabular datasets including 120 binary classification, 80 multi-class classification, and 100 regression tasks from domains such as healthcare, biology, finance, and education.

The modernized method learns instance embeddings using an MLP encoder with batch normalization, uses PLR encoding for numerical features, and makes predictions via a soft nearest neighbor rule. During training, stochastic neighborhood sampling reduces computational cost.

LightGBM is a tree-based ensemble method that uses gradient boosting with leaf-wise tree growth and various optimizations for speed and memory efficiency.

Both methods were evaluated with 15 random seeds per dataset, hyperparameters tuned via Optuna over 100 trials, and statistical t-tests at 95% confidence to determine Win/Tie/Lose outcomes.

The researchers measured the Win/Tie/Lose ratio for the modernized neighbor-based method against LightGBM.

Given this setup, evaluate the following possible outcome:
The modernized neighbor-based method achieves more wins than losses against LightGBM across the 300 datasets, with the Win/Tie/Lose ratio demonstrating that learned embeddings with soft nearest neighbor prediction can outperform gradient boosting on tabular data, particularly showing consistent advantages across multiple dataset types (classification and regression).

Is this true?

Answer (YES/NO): YES